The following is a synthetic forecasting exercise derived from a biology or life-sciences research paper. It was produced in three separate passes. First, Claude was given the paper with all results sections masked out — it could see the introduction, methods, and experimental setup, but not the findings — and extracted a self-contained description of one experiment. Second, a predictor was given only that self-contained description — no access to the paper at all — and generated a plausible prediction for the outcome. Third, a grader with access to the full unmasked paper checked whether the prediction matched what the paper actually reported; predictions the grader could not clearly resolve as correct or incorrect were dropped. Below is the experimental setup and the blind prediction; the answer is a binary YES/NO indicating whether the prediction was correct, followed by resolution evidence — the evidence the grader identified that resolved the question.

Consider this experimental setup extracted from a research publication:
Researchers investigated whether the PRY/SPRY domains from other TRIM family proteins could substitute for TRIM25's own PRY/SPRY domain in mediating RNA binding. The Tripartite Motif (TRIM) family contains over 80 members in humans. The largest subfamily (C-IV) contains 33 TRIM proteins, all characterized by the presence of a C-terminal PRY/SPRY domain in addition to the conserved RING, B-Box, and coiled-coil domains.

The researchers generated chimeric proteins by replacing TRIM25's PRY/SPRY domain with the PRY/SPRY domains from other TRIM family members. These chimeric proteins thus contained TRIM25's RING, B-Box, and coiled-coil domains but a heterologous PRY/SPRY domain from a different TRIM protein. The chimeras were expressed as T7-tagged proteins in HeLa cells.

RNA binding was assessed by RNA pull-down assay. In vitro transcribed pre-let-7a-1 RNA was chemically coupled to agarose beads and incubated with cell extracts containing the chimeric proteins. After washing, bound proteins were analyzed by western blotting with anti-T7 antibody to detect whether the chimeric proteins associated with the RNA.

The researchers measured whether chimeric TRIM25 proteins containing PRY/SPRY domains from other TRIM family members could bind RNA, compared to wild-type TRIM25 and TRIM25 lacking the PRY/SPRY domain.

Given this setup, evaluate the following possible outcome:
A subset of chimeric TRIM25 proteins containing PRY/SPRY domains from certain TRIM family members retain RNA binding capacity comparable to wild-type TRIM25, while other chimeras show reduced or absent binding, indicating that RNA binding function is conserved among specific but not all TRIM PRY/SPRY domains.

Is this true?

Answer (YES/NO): NO